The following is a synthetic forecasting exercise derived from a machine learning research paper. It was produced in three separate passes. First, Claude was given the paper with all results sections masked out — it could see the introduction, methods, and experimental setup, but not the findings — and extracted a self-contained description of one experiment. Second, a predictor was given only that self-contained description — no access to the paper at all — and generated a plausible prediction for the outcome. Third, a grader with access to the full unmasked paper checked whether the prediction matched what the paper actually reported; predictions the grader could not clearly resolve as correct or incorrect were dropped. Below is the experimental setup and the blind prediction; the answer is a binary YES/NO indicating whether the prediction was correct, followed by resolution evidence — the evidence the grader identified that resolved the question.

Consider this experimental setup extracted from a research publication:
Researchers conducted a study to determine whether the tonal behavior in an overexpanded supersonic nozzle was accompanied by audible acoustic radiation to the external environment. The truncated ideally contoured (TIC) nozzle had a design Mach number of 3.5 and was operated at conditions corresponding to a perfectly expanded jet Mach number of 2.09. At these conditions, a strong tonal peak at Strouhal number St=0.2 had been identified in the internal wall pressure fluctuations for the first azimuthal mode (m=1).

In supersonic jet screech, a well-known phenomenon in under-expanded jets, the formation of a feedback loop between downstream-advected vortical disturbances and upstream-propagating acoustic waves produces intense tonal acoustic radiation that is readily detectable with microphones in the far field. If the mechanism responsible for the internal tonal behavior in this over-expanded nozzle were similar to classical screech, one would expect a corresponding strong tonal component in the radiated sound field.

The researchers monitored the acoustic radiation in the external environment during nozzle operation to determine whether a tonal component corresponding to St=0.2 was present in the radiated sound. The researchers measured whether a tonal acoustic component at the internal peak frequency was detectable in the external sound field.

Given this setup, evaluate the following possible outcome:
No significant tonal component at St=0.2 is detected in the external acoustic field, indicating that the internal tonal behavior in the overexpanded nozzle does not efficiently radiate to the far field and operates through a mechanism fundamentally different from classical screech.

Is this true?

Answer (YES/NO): YES